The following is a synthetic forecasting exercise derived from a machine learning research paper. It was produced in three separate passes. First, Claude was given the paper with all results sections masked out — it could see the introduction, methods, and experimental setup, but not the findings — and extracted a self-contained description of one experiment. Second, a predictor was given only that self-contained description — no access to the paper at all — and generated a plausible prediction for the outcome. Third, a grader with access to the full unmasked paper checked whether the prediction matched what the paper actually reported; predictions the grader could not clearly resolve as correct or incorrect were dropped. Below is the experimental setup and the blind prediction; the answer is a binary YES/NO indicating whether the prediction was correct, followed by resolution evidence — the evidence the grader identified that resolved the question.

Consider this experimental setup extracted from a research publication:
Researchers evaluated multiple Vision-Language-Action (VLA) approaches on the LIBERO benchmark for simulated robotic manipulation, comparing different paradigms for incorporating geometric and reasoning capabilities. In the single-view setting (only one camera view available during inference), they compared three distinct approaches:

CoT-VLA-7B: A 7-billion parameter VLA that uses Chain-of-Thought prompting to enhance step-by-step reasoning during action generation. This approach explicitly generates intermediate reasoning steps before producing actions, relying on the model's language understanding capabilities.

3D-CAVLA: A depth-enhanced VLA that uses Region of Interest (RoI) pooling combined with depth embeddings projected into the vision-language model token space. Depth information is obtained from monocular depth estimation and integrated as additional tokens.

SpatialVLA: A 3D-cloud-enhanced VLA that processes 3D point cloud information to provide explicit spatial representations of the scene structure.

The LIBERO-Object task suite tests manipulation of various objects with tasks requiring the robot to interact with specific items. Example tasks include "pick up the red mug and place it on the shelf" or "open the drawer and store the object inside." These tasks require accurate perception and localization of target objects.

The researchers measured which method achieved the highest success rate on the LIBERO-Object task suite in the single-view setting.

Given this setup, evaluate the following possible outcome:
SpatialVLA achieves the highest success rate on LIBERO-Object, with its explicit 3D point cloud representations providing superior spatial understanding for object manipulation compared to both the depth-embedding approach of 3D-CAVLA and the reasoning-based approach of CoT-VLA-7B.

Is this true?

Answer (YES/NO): NO